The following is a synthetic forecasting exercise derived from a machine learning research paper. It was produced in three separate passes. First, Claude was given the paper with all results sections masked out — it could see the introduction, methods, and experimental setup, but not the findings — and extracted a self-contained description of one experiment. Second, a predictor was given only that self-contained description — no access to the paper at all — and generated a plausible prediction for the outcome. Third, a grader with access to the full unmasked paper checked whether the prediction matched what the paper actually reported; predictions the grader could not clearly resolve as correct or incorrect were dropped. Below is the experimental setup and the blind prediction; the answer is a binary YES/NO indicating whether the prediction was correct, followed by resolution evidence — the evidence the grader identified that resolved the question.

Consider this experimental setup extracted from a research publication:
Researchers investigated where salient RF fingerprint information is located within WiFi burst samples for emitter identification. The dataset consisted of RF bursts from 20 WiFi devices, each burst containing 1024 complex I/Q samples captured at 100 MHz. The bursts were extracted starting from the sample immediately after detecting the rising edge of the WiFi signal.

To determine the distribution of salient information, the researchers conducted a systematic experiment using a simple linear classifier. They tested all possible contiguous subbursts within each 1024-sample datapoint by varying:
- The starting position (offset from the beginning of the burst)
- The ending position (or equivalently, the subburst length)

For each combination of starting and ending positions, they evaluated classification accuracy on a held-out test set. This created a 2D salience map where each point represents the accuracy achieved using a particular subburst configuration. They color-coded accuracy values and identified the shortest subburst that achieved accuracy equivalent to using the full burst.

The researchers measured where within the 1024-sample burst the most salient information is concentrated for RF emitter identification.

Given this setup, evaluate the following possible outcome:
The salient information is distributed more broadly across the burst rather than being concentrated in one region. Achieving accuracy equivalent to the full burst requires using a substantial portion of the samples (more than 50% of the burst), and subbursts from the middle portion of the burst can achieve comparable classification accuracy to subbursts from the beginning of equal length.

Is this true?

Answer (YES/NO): NO